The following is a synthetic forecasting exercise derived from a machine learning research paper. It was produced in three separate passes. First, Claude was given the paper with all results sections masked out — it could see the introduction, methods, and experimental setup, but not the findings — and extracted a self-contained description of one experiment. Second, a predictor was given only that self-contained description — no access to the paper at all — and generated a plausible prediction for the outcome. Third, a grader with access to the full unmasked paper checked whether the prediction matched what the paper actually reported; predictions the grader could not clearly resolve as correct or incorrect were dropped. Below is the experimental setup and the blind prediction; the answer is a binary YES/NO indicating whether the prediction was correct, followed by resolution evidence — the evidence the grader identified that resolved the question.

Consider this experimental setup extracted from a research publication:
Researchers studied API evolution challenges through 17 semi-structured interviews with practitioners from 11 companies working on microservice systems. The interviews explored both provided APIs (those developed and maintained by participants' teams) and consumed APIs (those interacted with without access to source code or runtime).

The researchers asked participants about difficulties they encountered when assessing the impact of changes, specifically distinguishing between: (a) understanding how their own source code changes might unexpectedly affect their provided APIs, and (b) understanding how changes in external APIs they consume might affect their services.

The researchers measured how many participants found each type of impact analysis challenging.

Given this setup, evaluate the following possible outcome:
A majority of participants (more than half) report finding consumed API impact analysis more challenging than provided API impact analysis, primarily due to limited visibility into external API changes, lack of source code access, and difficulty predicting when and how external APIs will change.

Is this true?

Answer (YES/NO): NO